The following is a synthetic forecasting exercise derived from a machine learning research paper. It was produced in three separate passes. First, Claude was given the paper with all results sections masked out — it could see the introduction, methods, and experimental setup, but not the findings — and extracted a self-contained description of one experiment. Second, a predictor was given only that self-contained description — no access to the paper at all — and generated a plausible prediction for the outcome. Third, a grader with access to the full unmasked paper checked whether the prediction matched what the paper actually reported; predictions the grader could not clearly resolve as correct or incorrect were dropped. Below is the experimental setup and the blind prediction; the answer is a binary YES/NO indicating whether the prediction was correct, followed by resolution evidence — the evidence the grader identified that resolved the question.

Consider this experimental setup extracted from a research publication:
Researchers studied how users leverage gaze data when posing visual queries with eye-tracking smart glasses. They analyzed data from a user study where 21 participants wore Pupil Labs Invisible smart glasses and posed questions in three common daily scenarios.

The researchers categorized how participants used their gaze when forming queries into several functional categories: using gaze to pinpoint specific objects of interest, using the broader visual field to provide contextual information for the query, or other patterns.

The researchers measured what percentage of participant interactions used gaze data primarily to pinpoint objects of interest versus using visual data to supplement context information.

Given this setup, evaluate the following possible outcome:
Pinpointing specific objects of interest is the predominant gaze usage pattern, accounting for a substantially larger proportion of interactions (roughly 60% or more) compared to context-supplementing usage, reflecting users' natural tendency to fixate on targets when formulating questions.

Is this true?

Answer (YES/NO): YES